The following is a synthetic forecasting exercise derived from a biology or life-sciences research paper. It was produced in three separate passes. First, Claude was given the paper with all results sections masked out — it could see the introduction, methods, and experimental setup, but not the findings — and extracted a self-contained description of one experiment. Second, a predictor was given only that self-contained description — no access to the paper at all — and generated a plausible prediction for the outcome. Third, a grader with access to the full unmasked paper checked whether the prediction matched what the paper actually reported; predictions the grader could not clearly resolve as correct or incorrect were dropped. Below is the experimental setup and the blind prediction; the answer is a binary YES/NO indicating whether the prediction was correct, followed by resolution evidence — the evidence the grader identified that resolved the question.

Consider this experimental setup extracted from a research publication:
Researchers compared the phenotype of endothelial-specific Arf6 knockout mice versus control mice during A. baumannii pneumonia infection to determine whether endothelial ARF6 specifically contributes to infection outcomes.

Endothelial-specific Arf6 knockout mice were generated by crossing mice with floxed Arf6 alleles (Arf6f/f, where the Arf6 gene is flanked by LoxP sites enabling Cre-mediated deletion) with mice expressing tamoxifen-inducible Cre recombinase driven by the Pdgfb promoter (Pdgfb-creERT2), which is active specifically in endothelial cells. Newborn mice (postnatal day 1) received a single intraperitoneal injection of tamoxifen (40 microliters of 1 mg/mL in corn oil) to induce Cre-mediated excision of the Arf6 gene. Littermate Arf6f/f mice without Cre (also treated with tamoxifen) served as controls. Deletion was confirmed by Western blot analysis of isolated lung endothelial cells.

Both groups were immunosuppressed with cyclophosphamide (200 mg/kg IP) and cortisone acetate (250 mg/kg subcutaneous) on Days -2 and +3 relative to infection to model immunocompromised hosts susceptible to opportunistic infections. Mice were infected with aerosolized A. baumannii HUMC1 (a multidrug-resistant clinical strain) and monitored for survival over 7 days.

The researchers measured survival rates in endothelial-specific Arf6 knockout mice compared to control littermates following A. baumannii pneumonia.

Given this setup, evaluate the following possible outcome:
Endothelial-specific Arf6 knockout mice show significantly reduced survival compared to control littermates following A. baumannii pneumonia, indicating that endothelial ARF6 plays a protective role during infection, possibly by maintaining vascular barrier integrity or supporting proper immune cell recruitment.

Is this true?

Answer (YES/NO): NO